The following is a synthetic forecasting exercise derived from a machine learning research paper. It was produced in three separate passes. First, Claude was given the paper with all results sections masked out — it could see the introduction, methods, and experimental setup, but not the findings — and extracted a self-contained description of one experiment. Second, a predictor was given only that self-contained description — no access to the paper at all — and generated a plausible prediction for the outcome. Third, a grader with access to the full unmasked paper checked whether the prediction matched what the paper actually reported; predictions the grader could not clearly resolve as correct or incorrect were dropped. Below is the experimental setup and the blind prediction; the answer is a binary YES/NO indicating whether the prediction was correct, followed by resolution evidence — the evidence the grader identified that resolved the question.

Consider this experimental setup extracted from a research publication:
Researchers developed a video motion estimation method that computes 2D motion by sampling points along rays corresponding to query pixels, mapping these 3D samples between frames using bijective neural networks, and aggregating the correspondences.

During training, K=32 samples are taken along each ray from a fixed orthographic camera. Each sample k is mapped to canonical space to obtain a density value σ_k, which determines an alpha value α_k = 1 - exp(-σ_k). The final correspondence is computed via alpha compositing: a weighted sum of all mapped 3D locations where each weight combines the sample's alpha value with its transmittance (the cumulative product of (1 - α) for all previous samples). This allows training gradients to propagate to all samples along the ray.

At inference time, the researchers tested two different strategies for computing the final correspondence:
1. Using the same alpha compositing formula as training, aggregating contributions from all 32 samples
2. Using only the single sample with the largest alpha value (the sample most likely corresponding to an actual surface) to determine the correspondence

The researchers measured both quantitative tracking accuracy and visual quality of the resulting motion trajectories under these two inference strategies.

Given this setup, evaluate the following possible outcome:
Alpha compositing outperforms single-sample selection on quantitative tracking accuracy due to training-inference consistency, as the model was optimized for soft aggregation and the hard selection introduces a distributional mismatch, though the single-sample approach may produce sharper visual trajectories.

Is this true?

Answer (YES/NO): NO